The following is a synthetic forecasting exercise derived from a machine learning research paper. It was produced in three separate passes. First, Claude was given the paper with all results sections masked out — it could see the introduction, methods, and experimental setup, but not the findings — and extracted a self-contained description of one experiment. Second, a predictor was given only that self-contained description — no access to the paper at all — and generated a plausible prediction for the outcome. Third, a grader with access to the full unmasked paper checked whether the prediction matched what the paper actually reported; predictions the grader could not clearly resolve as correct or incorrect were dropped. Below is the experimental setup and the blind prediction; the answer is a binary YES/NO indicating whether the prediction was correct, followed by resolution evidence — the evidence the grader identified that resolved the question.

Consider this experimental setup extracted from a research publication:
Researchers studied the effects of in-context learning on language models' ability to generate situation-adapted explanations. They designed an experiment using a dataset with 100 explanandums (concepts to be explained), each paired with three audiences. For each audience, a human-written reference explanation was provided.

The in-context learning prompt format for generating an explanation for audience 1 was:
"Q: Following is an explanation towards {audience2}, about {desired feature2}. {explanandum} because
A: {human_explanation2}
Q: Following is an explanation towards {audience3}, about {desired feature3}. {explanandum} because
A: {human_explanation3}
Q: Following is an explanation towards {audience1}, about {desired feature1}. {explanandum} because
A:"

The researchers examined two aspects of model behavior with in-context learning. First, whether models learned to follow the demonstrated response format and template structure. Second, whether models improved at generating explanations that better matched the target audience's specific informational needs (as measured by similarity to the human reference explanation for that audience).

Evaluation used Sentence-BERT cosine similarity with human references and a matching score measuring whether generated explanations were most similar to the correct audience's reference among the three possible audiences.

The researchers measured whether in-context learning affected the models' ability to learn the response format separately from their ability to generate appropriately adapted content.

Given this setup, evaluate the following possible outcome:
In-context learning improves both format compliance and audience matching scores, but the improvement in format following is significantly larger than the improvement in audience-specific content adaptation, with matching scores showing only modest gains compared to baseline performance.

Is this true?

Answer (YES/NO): NO